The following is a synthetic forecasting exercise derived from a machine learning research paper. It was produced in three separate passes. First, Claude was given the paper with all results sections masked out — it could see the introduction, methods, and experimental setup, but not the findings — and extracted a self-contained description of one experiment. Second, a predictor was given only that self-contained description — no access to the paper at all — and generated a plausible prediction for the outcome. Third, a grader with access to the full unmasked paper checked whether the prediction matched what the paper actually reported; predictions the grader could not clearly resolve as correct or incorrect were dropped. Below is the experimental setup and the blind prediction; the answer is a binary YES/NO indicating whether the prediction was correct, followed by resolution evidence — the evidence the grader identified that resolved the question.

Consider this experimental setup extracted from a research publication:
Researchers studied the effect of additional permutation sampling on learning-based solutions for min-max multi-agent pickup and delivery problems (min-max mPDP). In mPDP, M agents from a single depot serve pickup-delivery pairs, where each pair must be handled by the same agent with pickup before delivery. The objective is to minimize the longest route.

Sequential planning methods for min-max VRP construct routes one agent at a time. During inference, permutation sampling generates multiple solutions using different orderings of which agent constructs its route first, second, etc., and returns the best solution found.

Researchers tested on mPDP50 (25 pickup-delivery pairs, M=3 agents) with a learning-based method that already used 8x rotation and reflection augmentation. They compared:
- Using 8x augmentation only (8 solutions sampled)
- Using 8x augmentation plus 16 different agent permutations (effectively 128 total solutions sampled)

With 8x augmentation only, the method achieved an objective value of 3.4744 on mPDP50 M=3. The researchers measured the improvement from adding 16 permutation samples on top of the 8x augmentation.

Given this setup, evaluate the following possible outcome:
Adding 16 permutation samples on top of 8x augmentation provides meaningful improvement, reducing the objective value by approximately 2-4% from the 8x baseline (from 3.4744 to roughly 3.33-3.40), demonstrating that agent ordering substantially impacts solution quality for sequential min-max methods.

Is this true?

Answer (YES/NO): NO